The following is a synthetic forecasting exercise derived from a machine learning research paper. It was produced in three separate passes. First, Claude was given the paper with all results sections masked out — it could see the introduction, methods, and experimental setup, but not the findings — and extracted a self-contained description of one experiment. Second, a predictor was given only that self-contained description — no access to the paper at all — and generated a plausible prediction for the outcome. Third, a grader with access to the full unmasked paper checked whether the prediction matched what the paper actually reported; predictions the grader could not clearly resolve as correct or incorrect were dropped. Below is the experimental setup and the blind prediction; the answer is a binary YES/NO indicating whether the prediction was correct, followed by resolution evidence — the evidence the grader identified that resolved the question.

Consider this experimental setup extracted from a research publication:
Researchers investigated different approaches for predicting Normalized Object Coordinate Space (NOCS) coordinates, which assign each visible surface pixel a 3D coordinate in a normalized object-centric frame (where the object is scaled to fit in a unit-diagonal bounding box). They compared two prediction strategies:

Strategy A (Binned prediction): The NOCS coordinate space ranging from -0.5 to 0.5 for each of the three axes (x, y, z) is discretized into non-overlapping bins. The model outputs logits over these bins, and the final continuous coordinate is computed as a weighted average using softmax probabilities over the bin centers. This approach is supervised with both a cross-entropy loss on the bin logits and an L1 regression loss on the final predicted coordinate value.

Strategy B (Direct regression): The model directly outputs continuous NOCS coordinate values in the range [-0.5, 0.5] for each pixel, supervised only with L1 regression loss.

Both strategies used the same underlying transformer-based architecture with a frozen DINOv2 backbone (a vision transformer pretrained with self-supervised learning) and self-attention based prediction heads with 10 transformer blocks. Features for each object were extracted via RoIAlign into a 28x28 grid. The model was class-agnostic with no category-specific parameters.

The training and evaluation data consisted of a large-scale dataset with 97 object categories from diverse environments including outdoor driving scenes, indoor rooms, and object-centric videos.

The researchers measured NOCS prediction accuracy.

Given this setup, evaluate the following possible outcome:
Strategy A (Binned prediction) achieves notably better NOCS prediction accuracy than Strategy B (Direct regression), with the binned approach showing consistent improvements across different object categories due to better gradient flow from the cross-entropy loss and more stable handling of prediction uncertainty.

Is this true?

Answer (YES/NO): NO